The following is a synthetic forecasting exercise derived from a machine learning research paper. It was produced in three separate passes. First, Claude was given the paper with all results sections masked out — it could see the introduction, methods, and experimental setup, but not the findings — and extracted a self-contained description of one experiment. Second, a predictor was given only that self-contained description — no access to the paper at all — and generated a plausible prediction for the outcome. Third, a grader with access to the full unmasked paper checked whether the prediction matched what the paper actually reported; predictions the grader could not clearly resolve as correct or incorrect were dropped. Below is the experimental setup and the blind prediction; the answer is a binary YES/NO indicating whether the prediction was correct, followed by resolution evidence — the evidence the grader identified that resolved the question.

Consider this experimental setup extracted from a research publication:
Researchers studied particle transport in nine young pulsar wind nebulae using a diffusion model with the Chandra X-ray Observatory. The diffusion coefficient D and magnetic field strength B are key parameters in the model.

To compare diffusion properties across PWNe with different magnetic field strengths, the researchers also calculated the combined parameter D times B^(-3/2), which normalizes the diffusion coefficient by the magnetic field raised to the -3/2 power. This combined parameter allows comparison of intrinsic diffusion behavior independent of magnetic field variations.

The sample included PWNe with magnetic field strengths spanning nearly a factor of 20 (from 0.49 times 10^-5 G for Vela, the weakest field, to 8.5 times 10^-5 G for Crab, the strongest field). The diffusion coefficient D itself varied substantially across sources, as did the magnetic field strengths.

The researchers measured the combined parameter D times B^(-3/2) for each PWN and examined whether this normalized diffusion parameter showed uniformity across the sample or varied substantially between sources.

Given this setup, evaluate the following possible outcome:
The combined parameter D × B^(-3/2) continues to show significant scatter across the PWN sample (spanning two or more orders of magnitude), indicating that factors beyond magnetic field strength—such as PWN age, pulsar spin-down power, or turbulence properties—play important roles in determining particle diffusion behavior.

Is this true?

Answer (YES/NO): NO